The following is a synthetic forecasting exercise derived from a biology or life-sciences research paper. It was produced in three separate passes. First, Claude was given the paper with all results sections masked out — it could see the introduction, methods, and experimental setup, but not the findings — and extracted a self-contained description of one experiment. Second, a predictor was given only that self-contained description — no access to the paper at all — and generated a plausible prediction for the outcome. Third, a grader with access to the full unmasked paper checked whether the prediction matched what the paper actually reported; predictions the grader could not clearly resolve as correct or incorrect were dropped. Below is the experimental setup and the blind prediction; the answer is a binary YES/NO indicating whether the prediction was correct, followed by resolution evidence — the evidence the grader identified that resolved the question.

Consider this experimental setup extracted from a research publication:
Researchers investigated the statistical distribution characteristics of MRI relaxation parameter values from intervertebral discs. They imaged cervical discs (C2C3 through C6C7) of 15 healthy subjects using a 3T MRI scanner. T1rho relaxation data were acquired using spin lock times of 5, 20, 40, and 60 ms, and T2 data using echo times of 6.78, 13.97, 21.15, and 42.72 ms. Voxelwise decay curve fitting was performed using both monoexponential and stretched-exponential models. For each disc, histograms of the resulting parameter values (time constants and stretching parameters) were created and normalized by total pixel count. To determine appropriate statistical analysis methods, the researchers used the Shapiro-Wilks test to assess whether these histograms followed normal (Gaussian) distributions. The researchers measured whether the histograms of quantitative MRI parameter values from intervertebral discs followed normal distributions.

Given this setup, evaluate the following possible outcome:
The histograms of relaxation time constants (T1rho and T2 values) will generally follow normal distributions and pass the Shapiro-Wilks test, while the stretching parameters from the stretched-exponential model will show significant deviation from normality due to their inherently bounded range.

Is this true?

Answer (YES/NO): NO